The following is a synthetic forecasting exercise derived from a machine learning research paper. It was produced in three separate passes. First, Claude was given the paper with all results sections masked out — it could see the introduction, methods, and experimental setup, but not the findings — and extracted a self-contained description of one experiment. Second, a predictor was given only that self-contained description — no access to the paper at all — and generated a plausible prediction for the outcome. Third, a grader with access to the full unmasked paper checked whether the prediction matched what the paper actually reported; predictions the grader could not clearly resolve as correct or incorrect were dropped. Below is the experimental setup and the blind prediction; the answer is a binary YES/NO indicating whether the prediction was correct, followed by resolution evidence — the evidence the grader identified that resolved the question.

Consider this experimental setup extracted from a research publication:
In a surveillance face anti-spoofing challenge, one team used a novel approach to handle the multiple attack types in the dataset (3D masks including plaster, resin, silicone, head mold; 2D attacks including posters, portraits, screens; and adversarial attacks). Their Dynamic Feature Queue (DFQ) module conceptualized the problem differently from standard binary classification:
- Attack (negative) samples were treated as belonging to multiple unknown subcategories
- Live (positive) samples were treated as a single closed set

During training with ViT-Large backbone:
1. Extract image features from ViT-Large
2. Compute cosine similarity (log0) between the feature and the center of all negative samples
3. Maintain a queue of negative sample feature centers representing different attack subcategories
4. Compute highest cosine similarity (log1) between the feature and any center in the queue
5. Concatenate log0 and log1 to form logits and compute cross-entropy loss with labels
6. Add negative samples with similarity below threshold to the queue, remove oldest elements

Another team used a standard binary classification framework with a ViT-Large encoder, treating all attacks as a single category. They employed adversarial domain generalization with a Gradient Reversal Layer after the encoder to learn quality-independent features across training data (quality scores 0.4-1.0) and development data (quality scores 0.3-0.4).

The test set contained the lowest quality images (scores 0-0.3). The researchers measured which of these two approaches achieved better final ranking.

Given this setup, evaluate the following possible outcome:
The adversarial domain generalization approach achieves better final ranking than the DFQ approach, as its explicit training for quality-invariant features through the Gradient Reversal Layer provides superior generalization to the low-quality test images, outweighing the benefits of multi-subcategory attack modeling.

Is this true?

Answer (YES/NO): NO